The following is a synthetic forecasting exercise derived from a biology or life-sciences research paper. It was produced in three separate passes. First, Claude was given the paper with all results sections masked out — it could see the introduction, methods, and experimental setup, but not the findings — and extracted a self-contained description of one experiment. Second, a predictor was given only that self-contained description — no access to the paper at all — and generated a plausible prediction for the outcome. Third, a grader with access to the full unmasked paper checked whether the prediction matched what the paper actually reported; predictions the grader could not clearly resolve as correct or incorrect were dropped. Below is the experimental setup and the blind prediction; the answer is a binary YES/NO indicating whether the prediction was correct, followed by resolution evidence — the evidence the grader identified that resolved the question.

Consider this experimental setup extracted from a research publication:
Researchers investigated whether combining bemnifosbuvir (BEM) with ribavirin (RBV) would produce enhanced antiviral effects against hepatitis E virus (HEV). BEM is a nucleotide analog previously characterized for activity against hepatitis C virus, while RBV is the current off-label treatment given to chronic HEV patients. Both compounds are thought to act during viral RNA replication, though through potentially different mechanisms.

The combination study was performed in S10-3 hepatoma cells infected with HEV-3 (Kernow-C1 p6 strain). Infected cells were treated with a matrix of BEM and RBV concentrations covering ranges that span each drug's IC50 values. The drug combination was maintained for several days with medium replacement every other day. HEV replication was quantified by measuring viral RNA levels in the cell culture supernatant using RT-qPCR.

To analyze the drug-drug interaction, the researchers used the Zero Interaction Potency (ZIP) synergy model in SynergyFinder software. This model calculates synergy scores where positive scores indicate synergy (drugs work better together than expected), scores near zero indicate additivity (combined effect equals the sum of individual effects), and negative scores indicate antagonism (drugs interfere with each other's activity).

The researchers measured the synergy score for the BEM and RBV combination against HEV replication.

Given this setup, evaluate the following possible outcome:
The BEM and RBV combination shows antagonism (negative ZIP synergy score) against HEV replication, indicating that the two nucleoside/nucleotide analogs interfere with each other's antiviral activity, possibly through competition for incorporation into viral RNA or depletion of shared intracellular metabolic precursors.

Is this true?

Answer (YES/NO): NO